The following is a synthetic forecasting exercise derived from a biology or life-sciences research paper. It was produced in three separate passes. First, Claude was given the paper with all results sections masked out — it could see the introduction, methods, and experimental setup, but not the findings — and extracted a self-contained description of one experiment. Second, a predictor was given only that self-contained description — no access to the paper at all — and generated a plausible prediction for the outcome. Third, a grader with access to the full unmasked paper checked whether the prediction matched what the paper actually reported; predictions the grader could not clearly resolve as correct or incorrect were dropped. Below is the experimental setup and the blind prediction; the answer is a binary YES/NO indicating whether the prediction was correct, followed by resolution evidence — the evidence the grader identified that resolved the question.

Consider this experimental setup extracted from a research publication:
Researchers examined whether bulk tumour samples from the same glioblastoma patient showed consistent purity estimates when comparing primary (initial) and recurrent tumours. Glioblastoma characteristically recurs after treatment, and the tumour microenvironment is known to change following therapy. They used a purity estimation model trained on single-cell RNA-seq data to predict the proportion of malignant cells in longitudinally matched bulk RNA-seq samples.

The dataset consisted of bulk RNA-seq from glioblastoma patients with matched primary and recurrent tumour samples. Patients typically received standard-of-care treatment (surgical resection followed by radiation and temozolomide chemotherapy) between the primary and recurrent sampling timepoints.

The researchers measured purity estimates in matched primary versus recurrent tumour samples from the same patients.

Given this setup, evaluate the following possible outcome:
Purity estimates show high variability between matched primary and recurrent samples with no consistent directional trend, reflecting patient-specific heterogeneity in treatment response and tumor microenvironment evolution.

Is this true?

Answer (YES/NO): NO